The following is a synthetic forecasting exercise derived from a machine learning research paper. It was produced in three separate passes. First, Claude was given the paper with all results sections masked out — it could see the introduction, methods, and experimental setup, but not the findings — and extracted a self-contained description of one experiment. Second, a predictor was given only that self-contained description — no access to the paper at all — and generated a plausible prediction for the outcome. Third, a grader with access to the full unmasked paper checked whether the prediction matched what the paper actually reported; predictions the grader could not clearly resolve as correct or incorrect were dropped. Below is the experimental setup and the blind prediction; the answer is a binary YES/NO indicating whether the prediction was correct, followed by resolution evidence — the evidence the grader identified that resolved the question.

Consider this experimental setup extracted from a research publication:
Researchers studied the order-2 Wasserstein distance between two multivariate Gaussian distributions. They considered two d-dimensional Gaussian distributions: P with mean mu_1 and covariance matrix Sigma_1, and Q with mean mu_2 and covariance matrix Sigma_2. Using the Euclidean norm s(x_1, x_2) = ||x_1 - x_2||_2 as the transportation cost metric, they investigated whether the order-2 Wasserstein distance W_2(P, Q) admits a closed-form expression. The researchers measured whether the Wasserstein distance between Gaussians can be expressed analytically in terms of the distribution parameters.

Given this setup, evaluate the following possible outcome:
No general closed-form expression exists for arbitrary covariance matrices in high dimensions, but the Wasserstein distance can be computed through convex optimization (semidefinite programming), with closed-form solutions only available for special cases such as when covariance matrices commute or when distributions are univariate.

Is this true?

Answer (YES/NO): NO